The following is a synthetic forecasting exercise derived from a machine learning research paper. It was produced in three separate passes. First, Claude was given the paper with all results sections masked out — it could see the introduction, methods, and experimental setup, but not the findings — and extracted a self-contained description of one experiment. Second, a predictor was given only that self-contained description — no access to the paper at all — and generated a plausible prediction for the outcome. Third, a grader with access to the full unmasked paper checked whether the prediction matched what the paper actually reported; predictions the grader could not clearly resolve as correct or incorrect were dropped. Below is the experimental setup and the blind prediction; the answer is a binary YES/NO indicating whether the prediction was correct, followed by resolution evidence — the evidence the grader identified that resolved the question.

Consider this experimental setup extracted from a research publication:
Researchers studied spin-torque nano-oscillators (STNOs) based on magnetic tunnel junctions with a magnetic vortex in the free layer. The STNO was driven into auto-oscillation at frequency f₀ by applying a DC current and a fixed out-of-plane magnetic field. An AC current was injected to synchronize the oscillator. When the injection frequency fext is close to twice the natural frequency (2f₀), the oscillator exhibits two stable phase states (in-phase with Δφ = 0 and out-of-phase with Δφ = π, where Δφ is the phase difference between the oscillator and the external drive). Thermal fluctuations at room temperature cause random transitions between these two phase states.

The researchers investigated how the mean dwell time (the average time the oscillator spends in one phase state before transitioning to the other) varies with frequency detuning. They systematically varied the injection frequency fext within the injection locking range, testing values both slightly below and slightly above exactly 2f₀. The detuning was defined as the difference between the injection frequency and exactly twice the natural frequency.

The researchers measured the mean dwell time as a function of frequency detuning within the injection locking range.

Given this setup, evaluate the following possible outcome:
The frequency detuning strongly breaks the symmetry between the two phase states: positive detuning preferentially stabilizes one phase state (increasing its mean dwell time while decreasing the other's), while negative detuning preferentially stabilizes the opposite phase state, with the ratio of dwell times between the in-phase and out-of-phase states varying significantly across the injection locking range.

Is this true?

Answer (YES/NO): NO